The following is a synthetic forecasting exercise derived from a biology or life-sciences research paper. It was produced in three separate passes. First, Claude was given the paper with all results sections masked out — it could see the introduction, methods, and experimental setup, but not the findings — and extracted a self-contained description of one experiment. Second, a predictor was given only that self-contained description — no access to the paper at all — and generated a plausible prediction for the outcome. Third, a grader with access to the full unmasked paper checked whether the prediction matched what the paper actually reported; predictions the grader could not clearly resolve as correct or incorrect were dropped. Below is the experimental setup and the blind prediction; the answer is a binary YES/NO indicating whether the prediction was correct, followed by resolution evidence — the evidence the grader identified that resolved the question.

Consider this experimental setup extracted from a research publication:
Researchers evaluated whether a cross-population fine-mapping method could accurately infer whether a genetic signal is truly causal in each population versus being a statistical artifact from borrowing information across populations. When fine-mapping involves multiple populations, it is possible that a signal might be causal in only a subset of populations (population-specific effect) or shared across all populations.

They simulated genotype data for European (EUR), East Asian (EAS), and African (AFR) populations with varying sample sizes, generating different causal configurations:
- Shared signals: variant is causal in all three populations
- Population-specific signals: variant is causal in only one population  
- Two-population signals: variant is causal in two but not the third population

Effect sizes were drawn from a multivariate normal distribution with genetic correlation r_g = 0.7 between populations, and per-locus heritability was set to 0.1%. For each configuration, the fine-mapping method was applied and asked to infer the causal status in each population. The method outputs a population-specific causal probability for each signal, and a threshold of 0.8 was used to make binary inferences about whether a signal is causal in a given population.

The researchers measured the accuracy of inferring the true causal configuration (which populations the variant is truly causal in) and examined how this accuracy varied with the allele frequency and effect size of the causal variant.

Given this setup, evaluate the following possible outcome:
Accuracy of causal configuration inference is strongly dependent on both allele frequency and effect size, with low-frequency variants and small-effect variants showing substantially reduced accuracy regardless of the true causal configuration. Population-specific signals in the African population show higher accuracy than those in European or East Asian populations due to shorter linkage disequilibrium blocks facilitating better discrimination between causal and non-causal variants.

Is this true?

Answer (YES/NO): NO